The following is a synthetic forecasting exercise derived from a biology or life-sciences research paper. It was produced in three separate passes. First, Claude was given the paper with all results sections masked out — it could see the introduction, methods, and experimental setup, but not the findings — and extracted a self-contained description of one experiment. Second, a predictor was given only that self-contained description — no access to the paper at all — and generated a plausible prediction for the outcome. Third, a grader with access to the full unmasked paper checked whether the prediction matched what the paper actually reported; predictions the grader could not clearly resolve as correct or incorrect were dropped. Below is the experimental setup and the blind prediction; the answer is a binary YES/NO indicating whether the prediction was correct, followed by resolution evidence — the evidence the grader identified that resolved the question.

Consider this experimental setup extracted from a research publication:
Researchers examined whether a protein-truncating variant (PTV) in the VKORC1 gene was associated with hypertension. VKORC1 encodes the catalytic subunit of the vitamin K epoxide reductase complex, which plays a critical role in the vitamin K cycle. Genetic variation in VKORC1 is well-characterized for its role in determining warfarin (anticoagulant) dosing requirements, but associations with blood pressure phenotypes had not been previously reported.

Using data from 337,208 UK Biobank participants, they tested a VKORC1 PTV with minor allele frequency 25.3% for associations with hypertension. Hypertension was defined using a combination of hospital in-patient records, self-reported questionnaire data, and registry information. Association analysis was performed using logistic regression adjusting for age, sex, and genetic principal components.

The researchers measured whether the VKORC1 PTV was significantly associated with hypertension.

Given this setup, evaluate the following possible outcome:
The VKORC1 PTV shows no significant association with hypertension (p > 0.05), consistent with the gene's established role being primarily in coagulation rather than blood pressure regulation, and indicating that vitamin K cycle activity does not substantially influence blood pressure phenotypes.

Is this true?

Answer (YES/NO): NO